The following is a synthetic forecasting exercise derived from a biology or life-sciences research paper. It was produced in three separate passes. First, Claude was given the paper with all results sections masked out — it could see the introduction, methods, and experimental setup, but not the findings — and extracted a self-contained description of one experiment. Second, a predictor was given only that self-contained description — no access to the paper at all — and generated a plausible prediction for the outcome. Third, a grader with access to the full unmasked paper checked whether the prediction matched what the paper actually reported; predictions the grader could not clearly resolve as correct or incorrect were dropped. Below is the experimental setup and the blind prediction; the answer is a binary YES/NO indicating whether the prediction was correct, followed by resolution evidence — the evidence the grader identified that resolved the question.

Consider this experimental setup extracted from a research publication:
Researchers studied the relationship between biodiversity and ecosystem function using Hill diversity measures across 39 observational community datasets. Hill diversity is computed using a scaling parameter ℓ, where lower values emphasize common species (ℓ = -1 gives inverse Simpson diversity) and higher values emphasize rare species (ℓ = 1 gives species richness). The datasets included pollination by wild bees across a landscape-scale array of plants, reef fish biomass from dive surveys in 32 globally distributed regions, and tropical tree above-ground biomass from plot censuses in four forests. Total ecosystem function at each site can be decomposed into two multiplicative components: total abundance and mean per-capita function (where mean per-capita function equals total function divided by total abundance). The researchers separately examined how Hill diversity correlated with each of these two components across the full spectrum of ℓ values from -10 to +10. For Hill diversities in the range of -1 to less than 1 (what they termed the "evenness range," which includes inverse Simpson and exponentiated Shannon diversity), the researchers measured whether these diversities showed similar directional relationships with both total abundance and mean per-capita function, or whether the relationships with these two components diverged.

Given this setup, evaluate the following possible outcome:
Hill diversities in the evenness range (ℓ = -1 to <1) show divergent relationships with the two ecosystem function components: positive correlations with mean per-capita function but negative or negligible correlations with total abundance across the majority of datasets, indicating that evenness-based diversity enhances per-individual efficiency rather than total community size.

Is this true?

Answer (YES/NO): YES